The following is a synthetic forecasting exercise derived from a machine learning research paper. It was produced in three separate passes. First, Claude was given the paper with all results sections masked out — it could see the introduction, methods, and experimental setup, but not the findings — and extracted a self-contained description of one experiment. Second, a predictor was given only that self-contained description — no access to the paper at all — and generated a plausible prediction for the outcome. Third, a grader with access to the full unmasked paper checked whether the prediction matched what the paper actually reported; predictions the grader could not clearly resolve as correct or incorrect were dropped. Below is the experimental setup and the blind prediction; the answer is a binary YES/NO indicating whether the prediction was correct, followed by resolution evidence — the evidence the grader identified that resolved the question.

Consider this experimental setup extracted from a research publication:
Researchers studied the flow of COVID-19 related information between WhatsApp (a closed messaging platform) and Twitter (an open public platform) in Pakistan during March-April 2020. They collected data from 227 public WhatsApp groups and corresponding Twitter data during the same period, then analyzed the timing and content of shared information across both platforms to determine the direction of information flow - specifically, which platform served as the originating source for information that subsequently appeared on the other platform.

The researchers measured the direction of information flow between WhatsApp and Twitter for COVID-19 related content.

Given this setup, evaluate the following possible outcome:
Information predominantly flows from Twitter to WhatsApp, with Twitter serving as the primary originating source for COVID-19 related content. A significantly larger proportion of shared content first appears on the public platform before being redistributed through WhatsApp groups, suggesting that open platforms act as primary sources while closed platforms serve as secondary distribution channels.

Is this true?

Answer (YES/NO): NO